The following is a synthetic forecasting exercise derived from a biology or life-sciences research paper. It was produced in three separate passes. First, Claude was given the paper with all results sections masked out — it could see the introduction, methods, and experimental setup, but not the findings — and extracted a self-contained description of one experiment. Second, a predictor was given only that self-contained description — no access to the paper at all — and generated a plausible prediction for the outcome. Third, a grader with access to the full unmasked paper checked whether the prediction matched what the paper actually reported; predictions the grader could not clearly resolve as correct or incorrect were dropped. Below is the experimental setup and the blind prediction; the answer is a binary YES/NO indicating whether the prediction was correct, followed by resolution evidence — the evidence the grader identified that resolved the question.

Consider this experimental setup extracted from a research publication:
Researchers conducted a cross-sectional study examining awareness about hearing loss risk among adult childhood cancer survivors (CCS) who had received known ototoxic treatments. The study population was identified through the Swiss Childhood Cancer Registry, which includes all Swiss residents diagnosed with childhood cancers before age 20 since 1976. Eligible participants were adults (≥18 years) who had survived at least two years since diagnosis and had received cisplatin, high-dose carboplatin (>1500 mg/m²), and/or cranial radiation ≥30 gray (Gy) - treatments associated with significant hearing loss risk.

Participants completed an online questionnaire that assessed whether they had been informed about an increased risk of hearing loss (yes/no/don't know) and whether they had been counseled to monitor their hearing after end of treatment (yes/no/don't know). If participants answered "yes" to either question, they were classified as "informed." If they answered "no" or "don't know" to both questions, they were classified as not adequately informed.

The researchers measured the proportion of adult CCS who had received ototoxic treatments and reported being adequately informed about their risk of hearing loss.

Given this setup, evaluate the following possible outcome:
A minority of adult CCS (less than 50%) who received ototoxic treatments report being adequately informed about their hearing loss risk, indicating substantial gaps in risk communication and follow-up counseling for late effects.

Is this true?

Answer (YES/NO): YES